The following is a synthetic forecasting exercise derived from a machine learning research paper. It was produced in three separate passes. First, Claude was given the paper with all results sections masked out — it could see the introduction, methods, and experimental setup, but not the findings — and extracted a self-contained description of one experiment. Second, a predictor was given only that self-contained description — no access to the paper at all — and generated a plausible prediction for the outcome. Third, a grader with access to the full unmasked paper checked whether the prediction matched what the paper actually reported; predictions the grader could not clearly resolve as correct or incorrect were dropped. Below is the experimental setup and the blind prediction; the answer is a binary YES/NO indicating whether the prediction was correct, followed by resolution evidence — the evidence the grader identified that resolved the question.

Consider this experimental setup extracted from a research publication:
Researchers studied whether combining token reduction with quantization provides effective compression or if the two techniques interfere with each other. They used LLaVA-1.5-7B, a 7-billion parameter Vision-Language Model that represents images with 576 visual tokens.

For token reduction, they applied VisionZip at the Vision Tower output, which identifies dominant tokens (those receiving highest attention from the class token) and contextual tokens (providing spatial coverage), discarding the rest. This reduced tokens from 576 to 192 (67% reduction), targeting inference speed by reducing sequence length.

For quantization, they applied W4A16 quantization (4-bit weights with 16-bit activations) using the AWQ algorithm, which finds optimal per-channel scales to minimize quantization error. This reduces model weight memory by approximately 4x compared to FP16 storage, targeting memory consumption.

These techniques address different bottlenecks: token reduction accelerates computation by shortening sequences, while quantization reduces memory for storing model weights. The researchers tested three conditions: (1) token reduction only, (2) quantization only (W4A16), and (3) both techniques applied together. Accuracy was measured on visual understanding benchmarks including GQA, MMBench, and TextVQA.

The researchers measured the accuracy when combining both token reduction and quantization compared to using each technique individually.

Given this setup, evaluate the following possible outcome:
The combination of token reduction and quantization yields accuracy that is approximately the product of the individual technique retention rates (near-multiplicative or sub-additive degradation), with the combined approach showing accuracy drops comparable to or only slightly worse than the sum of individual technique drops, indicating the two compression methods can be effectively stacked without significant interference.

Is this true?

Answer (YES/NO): YES